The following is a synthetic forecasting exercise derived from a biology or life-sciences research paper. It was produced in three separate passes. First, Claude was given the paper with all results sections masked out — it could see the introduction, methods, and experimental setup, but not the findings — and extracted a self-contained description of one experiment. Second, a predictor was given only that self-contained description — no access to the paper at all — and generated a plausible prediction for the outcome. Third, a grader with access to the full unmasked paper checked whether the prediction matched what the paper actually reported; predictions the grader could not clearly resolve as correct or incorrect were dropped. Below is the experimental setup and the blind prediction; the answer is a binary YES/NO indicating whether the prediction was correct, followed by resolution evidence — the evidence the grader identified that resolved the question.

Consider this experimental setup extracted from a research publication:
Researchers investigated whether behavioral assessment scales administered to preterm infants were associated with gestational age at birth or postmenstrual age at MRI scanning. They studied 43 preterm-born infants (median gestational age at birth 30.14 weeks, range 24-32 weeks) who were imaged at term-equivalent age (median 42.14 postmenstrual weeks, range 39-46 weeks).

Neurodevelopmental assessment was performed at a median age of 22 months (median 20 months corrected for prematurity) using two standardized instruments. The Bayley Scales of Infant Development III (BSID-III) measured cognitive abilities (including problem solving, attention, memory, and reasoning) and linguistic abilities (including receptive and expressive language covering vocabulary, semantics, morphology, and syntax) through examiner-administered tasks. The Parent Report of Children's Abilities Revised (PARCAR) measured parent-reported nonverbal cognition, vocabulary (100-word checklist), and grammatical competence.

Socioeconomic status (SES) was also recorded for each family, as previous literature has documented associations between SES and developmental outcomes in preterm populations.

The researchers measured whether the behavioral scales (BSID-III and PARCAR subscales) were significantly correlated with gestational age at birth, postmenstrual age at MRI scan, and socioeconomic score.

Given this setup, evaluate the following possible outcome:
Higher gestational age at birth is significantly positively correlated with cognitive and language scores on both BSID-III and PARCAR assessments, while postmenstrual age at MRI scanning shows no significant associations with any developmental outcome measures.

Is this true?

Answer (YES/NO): NO